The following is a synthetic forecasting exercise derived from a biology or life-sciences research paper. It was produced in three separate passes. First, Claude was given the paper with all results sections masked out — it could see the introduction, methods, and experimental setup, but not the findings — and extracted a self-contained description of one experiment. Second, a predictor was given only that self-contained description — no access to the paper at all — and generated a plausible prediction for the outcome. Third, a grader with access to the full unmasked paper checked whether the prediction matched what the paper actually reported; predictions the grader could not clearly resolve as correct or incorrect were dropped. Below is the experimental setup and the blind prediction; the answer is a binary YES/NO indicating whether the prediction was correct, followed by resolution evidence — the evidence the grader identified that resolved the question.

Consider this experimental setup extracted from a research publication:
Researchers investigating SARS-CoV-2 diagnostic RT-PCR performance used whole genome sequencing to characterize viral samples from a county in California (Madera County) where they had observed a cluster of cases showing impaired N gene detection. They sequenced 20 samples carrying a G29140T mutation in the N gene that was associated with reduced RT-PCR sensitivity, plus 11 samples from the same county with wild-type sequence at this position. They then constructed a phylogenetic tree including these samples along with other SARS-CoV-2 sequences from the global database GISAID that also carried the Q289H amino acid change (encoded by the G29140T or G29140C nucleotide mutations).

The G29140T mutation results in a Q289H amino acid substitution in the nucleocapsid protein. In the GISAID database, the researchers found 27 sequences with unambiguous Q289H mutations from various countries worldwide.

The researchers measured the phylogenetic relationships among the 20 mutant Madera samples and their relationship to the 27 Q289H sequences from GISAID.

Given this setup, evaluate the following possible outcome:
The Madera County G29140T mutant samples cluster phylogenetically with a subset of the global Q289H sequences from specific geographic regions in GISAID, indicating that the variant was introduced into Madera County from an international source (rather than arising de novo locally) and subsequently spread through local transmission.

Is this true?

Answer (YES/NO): NO